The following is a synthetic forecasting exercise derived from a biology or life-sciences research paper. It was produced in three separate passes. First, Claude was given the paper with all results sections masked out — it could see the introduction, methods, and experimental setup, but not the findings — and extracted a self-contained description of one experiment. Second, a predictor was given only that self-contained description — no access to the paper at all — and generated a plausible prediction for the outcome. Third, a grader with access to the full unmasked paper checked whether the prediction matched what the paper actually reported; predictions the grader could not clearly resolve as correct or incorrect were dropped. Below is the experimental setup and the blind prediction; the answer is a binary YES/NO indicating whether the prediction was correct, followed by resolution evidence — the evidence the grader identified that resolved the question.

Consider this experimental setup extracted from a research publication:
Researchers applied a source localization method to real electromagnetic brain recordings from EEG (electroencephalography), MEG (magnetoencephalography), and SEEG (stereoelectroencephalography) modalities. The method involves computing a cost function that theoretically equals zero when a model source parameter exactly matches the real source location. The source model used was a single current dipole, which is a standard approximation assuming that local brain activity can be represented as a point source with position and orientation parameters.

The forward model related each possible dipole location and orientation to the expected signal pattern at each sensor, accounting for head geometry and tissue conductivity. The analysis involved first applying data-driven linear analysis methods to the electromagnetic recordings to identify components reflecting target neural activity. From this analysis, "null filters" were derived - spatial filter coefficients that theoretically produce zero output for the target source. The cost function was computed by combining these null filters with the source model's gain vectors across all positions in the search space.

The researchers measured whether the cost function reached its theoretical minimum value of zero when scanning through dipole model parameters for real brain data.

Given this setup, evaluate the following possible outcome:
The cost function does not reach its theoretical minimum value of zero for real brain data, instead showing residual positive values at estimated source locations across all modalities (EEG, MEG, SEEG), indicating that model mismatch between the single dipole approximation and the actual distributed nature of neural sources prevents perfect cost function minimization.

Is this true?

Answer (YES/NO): YES